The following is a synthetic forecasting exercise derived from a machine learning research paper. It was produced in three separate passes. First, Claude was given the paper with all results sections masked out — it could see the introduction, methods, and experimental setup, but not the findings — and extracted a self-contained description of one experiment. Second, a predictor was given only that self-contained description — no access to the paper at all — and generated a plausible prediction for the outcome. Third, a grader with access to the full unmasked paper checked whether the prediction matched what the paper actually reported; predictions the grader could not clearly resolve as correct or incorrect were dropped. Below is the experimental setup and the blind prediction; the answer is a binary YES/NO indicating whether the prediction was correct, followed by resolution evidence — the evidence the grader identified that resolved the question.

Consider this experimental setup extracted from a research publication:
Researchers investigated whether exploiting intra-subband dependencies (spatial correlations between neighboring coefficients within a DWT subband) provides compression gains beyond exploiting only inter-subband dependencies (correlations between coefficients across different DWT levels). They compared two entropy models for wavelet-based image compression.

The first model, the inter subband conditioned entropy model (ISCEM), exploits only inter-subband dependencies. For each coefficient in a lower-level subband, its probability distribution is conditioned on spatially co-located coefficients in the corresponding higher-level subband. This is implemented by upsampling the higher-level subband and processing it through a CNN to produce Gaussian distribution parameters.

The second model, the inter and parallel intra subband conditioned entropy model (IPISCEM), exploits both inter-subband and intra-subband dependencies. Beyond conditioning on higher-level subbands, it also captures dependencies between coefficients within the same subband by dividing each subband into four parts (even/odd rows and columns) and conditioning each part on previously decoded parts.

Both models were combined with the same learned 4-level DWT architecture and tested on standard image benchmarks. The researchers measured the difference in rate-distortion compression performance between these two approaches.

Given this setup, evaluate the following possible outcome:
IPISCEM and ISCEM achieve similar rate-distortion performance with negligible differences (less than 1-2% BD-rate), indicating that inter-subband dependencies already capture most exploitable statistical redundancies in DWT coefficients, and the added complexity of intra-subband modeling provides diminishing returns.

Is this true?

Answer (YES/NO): NO